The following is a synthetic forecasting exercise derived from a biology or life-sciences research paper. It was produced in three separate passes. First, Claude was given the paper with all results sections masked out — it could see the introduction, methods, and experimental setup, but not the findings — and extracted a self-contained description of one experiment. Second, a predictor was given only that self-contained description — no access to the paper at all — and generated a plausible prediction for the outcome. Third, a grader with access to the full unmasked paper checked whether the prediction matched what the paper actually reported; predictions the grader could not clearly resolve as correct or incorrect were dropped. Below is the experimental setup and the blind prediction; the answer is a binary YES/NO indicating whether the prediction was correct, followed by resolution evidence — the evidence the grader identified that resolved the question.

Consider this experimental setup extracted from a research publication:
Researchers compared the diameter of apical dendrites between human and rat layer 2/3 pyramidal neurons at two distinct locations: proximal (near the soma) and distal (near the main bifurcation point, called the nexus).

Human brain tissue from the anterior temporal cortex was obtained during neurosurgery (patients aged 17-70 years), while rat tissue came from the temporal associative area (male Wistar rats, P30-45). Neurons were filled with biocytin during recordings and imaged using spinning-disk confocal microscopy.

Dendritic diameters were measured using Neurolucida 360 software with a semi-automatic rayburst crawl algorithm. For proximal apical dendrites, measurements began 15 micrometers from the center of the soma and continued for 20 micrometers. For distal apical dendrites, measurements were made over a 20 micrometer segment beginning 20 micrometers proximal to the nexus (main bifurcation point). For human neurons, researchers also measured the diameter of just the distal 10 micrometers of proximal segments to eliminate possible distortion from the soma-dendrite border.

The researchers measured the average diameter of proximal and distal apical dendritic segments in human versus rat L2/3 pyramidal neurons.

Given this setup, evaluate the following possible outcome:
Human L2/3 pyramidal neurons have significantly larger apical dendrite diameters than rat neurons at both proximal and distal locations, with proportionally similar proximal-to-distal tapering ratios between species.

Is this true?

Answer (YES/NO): NO